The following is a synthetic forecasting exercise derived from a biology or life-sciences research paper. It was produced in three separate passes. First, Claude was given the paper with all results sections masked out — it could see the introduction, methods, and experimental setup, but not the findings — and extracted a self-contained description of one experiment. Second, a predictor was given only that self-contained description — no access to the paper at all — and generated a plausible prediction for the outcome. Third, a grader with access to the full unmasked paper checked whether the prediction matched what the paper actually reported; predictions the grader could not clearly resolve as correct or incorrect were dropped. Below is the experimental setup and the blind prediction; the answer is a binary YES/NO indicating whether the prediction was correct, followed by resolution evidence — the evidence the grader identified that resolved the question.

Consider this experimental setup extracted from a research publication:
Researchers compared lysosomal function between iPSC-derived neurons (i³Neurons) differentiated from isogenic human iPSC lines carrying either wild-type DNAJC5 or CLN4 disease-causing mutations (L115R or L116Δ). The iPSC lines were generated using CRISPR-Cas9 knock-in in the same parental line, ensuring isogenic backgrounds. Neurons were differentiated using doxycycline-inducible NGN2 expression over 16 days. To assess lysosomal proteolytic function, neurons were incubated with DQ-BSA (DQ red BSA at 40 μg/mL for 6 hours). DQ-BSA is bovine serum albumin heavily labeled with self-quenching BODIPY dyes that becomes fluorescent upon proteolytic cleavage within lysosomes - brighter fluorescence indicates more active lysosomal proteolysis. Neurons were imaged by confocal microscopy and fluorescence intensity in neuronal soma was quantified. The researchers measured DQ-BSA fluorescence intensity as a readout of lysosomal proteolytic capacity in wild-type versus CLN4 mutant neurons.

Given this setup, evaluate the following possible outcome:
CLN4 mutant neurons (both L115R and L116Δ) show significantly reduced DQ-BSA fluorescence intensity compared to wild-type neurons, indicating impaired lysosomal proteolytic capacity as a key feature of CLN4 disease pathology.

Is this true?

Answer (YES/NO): NO